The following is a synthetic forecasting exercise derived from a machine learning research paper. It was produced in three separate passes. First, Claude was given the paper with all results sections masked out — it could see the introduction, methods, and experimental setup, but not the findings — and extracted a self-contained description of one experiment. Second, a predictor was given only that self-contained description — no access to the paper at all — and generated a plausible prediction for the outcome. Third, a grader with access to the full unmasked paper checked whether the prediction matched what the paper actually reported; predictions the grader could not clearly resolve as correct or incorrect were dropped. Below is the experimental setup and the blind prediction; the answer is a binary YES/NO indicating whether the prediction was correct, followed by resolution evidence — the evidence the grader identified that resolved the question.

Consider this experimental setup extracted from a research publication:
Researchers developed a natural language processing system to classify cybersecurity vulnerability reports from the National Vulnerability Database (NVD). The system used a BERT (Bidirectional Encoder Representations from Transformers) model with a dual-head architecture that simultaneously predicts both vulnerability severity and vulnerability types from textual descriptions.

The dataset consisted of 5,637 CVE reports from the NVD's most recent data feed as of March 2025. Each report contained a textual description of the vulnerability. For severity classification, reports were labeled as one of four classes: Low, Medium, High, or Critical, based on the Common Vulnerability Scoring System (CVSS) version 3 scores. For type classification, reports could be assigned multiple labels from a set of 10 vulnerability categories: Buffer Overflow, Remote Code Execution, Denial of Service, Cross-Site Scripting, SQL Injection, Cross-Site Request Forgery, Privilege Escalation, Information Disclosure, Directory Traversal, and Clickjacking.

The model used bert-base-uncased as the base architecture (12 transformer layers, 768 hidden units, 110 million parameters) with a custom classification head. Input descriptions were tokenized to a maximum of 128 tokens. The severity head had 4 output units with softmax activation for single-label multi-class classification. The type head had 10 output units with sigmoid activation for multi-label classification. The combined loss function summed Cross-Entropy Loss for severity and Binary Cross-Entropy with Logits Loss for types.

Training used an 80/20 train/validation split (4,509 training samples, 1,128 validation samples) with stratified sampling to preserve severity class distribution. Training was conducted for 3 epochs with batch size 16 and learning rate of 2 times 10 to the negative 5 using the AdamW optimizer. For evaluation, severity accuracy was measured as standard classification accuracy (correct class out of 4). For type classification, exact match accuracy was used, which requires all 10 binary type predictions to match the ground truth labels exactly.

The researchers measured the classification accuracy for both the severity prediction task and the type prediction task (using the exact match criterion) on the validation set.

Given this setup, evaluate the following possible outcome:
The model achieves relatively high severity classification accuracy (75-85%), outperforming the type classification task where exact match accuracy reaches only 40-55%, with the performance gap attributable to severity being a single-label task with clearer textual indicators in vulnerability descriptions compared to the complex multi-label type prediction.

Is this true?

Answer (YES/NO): NO